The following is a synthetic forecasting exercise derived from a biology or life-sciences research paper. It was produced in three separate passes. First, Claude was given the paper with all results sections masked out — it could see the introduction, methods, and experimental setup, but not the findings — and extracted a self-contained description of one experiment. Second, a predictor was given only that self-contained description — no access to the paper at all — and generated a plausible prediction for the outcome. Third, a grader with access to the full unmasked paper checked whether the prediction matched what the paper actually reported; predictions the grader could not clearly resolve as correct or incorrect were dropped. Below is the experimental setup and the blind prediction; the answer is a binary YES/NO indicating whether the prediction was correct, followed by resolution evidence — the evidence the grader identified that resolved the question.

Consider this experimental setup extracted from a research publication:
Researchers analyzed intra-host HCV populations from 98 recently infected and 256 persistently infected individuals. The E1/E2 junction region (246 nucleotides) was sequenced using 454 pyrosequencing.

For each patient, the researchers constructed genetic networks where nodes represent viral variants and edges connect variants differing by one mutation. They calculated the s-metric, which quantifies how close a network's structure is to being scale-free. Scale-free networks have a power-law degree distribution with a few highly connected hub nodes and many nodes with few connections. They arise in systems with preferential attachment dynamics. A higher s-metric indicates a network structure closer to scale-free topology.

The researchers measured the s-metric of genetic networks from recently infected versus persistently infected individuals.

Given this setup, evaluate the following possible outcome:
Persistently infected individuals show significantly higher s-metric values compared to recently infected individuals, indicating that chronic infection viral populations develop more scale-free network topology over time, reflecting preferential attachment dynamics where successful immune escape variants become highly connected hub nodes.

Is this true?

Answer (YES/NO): NO